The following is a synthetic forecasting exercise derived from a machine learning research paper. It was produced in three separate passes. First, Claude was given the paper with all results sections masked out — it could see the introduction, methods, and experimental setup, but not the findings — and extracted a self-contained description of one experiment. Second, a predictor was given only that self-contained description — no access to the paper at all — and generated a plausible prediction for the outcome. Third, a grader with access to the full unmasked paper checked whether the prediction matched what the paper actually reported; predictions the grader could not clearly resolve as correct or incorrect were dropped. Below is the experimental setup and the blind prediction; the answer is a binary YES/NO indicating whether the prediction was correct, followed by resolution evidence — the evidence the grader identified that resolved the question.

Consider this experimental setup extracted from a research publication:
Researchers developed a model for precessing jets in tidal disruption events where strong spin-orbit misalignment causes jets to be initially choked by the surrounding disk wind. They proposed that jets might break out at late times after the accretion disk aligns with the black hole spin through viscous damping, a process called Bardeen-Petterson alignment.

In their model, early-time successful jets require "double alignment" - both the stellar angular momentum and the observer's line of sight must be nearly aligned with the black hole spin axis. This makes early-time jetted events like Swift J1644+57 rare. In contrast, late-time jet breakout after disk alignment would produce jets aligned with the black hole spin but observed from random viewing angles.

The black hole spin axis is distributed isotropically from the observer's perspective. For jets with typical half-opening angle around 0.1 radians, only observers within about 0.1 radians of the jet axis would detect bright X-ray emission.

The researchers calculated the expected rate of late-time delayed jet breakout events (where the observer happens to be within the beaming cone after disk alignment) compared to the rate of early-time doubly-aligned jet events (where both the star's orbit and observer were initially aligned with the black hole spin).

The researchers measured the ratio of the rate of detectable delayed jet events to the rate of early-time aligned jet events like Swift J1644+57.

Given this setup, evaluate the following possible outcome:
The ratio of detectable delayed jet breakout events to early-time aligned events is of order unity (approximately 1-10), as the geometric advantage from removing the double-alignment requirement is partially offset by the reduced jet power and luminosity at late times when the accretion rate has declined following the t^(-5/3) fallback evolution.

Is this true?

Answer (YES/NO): NO